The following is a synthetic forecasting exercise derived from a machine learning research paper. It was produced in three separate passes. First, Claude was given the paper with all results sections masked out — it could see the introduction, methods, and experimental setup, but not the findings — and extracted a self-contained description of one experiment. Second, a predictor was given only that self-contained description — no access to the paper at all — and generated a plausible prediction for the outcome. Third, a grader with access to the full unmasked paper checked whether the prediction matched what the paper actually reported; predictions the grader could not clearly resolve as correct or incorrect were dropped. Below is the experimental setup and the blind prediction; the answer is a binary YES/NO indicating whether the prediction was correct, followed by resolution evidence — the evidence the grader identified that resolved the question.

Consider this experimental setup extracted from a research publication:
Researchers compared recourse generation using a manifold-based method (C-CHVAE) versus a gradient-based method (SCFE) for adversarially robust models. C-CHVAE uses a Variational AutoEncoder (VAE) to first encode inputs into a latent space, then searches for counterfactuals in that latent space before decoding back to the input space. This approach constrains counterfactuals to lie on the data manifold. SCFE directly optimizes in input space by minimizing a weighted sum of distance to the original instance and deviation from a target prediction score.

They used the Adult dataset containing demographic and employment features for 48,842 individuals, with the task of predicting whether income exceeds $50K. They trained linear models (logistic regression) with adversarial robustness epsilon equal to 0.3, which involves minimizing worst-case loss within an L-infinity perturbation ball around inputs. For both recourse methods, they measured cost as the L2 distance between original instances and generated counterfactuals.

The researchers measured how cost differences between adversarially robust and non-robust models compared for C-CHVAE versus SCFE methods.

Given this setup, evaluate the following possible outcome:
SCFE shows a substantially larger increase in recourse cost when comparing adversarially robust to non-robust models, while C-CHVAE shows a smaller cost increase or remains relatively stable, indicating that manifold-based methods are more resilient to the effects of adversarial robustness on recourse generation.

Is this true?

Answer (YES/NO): NO